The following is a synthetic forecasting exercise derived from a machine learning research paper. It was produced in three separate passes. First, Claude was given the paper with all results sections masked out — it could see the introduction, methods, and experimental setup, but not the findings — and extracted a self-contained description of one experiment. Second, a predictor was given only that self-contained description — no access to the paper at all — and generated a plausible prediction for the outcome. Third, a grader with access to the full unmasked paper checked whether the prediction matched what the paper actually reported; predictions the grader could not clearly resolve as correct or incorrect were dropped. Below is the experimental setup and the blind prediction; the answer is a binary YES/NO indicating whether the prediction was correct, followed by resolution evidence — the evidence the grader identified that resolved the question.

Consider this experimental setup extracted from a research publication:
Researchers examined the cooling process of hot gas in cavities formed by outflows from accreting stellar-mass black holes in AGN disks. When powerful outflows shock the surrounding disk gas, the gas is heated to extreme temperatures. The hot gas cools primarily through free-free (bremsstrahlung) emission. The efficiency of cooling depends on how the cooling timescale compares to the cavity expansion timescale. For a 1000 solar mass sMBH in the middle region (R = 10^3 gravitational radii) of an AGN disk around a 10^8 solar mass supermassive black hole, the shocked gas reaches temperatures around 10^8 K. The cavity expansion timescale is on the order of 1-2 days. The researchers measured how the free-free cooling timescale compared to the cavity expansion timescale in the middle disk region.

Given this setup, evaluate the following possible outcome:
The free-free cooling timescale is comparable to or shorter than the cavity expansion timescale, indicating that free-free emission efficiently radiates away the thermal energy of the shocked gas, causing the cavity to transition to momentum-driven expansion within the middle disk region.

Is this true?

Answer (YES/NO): NO